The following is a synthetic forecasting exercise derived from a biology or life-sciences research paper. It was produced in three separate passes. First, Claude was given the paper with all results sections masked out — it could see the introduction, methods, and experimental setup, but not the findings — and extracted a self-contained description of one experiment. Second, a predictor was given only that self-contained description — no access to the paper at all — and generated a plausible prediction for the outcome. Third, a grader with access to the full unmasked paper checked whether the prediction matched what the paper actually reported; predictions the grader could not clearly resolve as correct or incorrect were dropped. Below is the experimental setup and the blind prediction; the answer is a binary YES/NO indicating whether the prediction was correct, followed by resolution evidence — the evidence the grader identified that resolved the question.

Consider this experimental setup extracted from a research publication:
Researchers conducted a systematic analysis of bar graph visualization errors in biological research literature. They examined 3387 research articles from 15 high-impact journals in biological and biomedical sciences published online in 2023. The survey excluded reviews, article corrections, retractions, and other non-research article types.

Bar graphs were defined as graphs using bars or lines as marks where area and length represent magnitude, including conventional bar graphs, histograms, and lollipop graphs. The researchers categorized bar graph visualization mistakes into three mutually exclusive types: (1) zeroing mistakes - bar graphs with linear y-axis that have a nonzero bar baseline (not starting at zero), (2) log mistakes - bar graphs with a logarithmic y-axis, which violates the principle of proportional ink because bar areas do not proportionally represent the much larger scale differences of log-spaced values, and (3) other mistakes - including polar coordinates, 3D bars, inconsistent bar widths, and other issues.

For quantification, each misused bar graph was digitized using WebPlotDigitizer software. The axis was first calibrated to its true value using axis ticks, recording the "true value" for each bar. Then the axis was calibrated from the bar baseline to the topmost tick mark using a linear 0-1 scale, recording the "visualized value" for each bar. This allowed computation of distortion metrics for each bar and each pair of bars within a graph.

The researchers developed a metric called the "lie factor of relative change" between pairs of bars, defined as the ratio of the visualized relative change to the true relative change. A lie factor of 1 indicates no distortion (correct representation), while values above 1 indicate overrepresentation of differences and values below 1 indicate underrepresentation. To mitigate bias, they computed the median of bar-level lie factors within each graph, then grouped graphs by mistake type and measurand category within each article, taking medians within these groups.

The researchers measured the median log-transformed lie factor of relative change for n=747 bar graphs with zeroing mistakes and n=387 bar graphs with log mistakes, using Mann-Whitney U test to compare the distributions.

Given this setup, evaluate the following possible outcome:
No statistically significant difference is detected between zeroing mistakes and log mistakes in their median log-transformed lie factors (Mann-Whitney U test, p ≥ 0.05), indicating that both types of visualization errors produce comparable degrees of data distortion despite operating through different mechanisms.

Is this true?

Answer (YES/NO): NO